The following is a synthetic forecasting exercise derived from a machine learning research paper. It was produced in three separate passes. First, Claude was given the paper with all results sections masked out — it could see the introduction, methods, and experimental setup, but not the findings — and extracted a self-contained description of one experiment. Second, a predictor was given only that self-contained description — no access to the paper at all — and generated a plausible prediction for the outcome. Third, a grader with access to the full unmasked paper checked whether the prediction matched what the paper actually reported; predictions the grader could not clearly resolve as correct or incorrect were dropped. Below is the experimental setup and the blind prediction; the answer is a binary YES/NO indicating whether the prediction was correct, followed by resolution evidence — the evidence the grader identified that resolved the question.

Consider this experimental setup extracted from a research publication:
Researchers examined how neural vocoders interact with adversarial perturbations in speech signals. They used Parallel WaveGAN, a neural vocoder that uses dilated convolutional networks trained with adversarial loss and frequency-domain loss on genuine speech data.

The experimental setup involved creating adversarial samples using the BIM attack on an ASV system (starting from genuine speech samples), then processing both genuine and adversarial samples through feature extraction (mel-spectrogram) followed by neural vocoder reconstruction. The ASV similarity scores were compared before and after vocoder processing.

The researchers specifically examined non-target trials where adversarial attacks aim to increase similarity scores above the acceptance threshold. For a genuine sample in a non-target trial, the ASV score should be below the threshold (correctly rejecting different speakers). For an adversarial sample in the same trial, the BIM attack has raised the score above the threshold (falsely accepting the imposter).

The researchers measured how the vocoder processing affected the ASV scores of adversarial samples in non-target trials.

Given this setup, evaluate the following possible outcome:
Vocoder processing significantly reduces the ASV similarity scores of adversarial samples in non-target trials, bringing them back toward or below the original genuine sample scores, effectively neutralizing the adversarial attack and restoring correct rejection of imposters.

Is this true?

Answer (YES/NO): NO